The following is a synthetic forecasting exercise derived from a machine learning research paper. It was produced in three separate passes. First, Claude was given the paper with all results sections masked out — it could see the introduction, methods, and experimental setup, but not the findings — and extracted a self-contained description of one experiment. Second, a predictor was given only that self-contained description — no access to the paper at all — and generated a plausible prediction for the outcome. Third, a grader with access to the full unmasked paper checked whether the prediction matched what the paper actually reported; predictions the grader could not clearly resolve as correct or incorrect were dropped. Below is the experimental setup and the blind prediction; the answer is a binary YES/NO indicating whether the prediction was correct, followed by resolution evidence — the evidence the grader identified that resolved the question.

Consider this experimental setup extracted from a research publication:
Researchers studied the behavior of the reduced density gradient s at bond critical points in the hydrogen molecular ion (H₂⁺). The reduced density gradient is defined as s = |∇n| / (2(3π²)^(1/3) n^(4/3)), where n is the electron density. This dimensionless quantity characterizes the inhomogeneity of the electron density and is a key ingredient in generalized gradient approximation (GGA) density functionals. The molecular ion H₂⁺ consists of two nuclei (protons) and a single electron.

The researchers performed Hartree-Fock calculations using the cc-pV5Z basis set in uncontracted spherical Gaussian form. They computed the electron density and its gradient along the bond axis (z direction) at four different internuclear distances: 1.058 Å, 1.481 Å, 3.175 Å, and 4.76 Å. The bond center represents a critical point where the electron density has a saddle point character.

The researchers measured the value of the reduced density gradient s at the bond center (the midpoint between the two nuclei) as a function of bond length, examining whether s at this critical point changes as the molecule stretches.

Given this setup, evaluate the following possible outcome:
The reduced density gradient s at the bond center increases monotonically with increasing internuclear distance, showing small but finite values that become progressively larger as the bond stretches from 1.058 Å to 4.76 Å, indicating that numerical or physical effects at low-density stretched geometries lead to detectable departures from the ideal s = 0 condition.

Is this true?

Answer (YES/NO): NO